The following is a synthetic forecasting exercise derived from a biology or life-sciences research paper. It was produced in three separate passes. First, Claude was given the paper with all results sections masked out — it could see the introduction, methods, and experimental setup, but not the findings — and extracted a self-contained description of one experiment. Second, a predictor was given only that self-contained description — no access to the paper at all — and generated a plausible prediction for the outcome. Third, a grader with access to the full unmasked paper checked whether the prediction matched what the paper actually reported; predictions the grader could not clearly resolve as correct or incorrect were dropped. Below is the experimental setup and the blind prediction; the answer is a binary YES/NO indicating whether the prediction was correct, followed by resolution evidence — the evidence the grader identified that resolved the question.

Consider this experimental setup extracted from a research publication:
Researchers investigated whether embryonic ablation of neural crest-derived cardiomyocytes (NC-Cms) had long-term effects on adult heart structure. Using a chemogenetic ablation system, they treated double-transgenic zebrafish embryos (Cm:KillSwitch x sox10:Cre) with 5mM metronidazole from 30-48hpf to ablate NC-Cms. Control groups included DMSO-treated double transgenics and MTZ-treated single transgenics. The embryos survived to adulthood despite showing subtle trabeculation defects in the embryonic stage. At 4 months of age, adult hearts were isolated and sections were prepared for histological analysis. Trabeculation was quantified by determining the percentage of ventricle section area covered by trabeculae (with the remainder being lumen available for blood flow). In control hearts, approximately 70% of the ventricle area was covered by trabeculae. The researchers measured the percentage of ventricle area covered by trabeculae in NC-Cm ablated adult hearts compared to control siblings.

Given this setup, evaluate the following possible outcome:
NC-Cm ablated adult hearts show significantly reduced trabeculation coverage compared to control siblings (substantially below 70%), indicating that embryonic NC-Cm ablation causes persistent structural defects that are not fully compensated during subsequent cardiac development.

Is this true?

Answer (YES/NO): NO